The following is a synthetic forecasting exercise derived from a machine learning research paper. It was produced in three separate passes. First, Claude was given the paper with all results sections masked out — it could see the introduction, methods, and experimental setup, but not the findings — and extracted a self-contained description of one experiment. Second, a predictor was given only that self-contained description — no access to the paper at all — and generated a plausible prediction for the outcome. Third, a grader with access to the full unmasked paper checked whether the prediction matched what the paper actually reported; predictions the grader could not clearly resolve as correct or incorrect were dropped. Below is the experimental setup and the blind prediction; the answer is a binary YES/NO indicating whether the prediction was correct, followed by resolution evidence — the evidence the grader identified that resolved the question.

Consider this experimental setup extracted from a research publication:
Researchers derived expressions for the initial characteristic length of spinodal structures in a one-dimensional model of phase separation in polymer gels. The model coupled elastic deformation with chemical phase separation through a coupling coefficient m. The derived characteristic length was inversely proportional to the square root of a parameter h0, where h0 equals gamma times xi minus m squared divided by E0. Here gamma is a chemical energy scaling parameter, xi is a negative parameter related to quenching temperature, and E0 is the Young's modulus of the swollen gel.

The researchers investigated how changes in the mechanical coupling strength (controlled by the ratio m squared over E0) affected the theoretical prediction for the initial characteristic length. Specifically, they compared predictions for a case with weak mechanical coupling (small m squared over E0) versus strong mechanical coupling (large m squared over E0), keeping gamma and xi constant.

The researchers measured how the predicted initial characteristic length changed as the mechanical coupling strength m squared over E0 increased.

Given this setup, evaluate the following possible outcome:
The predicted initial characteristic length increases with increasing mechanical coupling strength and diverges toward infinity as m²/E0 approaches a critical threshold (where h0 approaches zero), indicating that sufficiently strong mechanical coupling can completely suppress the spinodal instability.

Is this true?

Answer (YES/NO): NO